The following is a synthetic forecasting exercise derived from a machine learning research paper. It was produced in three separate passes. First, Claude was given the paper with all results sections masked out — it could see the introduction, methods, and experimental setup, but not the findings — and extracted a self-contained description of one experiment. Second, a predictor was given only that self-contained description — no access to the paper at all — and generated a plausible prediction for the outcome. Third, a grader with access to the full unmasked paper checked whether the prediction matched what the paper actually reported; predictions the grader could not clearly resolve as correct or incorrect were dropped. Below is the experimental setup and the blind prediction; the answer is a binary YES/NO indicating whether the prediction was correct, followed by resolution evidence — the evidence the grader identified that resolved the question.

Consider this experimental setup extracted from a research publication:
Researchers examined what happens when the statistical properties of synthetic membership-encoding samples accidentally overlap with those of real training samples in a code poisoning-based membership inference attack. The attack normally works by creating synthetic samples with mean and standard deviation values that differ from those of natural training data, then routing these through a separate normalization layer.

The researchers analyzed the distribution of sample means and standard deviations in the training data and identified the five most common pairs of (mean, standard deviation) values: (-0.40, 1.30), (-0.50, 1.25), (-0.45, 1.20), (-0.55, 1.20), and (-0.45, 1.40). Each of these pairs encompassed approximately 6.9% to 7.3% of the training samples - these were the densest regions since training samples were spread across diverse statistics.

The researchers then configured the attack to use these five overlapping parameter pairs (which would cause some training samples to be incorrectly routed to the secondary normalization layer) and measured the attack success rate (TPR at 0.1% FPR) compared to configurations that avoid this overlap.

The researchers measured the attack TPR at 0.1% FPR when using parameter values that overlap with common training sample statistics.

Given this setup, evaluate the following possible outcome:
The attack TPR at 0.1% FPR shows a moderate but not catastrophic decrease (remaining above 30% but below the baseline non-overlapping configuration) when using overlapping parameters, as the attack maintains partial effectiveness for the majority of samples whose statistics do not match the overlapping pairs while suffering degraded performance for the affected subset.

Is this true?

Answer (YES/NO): NO